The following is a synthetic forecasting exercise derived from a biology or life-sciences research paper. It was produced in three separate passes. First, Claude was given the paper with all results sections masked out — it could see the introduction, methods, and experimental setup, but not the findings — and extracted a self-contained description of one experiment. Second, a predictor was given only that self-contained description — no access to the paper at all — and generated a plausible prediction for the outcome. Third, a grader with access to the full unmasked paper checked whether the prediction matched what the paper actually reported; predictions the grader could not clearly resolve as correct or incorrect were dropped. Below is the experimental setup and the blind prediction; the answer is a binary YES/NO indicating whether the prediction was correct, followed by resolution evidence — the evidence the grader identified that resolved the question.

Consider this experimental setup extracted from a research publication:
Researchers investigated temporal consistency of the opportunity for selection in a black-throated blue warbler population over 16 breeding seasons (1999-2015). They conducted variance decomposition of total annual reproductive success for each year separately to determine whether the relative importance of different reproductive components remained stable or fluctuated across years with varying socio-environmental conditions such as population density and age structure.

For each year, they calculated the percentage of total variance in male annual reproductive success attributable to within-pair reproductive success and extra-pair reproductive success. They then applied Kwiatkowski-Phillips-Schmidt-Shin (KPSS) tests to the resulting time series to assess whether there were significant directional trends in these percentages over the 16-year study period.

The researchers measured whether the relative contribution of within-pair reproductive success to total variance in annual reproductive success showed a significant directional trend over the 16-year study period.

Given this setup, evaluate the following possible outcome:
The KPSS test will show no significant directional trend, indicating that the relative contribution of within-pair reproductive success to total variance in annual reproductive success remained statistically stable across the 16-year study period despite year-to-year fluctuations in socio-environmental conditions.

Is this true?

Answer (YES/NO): YES